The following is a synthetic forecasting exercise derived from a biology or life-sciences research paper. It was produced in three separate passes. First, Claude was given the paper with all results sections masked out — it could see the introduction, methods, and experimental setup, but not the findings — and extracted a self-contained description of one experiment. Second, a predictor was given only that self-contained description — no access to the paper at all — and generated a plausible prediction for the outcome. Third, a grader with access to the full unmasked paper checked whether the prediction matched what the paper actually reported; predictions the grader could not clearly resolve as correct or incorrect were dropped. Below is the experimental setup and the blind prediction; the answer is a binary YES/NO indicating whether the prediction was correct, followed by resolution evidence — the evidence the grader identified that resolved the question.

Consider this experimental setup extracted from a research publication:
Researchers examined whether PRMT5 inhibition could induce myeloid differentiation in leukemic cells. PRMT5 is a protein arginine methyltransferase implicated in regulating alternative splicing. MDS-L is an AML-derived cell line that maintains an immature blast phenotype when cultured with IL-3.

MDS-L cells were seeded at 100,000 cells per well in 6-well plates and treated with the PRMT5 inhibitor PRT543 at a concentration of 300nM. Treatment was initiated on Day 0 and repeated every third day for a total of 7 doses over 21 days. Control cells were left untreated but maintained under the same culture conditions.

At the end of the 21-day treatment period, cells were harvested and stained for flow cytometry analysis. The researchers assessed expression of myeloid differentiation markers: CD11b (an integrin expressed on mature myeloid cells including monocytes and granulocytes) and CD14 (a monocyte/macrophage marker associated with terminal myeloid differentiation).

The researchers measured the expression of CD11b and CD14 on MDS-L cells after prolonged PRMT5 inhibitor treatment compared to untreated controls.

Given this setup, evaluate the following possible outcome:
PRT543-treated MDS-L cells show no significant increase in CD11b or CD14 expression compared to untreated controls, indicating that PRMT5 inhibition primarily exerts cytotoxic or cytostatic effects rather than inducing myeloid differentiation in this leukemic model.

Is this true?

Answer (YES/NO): NO